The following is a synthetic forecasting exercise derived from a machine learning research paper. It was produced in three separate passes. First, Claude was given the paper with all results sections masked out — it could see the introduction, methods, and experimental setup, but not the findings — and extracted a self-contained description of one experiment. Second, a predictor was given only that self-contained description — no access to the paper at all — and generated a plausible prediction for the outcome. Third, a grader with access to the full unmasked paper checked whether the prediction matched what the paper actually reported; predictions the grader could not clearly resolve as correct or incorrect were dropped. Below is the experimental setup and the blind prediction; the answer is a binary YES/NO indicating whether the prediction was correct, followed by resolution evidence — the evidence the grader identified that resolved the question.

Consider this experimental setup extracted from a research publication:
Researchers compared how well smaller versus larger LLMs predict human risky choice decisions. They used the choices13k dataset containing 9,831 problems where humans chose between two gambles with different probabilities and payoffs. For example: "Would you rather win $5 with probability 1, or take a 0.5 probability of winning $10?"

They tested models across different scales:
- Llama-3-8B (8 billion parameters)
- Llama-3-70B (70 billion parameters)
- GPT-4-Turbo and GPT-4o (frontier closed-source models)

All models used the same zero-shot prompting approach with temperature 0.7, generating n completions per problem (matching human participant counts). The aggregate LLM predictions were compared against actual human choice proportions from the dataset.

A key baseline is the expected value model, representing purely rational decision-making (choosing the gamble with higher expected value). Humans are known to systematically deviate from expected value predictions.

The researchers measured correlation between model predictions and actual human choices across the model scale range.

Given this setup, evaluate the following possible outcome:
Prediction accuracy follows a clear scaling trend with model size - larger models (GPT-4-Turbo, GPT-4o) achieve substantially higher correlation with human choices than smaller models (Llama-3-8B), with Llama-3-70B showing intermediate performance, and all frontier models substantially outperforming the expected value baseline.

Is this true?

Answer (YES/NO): NO